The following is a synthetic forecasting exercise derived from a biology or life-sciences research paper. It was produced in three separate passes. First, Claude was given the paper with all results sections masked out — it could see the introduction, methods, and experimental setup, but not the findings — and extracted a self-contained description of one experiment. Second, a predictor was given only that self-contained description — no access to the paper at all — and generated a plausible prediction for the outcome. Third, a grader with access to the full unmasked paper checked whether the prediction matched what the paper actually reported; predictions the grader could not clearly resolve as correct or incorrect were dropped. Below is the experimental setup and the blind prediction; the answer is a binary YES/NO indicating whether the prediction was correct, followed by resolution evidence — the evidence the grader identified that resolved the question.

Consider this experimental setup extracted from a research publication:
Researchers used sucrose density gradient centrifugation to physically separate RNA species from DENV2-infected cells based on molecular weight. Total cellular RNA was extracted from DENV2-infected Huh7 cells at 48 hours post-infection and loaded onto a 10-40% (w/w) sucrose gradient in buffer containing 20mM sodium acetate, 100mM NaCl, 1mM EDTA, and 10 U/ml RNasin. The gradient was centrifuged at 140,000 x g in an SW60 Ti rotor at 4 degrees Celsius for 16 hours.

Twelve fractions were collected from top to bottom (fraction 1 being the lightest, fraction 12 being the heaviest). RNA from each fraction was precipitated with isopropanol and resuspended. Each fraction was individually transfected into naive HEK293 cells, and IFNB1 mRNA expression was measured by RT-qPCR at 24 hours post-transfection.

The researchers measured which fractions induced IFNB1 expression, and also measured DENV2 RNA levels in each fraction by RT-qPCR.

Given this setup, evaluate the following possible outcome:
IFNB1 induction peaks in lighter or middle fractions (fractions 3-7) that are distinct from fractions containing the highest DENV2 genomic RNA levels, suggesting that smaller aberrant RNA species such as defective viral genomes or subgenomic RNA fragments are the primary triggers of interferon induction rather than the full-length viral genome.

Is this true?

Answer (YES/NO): NO